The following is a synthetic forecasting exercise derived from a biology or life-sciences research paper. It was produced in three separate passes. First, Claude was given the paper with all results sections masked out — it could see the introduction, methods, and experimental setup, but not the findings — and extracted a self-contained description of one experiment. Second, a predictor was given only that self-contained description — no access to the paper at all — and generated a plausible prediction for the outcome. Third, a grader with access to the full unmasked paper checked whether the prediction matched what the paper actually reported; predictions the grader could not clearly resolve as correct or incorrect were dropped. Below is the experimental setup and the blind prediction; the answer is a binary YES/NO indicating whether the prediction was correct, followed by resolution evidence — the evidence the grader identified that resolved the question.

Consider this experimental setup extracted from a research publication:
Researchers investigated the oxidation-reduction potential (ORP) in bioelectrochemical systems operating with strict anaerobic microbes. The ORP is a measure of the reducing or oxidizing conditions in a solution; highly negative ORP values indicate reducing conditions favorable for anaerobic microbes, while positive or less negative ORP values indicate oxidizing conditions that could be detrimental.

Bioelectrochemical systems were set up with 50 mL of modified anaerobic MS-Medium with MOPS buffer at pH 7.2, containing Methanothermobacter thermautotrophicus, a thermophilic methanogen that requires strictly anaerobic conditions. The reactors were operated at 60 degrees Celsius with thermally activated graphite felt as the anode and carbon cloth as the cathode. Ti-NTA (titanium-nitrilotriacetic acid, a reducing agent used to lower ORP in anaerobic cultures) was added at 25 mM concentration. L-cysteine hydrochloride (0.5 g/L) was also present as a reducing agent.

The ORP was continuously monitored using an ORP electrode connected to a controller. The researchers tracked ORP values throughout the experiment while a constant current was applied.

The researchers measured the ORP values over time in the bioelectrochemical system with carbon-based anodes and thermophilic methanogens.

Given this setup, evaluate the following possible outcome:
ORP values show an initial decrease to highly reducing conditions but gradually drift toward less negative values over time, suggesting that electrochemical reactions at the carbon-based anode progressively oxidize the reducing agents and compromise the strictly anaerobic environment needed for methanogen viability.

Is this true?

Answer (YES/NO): NO